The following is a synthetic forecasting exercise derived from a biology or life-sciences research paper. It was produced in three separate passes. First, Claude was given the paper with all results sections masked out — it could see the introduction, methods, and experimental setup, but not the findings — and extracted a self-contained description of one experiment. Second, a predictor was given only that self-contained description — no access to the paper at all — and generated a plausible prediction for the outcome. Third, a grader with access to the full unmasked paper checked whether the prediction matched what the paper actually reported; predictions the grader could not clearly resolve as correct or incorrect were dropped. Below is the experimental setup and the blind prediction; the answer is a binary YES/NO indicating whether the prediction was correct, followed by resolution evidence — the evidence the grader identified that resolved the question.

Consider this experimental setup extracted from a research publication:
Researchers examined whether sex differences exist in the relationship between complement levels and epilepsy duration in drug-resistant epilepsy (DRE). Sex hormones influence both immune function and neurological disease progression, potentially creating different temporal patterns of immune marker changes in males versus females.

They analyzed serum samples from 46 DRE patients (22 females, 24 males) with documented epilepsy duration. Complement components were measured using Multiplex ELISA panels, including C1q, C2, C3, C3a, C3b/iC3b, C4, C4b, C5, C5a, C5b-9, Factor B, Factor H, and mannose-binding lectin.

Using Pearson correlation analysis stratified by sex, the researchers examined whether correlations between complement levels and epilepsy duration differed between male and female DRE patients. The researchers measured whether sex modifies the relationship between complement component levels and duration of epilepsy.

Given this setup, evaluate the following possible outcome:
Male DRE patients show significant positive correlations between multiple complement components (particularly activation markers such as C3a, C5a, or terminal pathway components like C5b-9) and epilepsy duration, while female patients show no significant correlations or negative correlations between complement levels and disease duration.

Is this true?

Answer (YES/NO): NO